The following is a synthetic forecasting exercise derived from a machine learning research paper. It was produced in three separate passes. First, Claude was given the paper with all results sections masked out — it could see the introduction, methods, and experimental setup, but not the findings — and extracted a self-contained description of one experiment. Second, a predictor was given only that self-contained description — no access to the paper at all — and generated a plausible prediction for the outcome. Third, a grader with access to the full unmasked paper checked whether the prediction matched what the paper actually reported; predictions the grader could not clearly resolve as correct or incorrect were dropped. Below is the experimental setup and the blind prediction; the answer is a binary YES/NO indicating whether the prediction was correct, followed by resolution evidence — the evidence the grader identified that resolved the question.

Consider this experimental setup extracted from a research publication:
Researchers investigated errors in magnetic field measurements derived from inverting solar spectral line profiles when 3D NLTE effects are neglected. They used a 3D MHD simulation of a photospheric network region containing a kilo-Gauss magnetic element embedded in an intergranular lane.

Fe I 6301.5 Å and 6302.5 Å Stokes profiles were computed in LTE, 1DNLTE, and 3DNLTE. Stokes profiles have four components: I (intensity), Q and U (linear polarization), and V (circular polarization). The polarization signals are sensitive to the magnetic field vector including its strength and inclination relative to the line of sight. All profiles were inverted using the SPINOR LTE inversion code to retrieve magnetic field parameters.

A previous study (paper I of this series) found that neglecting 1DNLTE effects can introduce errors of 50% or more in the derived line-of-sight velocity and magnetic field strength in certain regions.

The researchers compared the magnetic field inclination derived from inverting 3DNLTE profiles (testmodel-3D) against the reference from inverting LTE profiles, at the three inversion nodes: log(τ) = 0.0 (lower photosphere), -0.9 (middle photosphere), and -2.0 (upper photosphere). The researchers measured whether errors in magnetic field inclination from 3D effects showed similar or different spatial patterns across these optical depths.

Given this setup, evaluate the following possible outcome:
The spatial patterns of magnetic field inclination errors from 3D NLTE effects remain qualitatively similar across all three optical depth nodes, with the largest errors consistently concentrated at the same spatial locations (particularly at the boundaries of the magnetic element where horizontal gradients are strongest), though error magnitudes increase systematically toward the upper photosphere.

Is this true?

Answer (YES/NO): NO